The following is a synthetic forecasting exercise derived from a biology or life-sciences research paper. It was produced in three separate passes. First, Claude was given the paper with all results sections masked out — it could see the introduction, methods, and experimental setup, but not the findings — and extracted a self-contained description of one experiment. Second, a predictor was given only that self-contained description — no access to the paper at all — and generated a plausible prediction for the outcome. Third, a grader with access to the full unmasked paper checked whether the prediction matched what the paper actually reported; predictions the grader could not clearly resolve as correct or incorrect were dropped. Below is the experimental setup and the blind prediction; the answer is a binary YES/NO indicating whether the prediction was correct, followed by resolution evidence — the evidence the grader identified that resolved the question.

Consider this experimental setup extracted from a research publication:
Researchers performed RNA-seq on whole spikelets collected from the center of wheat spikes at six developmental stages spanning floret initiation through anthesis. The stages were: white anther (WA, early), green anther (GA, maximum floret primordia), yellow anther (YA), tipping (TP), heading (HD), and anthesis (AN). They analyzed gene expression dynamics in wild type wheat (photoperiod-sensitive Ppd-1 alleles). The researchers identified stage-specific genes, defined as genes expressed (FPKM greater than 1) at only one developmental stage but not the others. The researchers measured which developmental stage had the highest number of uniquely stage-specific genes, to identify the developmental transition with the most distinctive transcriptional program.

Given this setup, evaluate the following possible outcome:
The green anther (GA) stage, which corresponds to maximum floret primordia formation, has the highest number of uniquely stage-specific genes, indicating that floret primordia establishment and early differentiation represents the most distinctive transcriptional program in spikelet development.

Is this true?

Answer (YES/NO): NO